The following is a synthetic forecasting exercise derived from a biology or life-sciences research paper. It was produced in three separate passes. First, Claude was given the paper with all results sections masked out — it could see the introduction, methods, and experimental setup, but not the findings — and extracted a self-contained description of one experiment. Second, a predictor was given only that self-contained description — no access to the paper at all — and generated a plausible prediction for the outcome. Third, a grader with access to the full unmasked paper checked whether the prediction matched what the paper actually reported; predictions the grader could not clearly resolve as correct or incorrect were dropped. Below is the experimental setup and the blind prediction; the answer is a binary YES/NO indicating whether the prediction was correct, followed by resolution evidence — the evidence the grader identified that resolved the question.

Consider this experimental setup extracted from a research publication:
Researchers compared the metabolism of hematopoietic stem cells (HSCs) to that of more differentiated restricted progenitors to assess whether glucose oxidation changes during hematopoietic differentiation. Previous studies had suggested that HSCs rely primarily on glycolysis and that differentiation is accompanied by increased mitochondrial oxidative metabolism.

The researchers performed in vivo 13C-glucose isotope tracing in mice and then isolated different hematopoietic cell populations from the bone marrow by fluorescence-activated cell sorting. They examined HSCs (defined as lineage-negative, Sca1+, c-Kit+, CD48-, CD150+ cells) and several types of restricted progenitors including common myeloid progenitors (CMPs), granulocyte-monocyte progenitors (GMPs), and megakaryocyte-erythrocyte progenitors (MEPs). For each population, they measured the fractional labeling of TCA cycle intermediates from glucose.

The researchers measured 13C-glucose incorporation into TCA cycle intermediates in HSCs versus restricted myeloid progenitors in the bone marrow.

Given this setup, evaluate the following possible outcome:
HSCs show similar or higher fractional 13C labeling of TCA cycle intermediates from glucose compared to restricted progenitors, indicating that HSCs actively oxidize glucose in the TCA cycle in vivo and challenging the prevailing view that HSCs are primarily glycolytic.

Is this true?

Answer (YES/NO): NO